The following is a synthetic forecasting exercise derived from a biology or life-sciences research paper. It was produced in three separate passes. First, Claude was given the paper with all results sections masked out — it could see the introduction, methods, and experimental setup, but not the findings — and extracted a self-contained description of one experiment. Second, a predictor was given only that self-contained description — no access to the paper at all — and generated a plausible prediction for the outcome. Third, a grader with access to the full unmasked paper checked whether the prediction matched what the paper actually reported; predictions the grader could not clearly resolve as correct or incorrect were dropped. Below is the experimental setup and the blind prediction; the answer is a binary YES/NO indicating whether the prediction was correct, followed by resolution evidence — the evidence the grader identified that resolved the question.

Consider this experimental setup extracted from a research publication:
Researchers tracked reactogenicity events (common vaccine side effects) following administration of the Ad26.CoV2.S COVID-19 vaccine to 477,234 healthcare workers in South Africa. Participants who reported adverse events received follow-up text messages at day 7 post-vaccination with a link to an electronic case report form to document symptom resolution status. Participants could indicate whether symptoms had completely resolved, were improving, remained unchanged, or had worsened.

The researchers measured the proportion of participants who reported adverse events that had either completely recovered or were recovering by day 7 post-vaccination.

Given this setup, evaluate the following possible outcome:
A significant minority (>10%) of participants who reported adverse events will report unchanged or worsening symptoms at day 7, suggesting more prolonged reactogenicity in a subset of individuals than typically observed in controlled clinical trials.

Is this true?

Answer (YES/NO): NO